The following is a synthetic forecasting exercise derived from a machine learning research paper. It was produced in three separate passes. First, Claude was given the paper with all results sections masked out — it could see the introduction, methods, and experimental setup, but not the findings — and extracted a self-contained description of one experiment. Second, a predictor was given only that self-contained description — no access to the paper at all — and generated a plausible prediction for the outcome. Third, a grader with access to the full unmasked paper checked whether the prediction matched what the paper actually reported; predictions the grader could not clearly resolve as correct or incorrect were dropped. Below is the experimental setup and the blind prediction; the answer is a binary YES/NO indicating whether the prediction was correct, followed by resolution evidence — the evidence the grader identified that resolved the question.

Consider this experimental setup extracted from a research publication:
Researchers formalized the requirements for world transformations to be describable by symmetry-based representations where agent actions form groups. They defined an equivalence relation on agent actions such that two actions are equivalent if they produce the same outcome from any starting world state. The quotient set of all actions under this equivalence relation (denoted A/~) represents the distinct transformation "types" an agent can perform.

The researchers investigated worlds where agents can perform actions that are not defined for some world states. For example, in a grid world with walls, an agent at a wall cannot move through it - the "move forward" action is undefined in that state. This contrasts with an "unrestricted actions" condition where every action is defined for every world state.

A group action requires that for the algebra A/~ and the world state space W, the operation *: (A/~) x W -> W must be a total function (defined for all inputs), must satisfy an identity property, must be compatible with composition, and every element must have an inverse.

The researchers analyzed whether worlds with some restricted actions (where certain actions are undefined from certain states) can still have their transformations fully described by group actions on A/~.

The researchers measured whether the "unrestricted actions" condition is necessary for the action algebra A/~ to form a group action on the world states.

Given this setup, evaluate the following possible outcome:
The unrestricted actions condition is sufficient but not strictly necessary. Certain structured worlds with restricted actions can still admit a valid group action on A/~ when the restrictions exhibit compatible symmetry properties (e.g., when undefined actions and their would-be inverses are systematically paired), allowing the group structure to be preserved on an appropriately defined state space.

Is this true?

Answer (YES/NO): NO